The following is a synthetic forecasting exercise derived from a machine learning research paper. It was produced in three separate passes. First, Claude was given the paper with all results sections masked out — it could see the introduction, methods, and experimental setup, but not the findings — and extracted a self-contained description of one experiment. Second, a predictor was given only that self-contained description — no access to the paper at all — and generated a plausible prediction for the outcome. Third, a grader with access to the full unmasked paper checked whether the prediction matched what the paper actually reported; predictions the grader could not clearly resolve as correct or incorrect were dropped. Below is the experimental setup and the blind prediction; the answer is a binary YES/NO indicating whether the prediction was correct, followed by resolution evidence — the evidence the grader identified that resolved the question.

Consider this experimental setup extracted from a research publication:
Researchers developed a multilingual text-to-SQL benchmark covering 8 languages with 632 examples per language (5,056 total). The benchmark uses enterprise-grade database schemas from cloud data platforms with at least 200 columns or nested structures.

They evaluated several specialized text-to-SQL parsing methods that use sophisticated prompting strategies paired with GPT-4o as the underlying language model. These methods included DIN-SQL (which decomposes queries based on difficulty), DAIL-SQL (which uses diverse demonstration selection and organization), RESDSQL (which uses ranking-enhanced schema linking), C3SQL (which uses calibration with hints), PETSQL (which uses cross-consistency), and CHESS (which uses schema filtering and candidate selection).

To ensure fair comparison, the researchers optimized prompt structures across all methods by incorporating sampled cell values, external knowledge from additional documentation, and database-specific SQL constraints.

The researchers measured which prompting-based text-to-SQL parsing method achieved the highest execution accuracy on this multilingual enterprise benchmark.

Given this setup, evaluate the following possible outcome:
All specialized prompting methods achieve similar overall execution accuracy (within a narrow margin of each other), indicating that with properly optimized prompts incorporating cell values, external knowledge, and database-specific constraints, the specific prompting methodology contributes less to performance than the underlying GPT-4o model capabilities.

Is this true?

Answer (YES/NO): NO